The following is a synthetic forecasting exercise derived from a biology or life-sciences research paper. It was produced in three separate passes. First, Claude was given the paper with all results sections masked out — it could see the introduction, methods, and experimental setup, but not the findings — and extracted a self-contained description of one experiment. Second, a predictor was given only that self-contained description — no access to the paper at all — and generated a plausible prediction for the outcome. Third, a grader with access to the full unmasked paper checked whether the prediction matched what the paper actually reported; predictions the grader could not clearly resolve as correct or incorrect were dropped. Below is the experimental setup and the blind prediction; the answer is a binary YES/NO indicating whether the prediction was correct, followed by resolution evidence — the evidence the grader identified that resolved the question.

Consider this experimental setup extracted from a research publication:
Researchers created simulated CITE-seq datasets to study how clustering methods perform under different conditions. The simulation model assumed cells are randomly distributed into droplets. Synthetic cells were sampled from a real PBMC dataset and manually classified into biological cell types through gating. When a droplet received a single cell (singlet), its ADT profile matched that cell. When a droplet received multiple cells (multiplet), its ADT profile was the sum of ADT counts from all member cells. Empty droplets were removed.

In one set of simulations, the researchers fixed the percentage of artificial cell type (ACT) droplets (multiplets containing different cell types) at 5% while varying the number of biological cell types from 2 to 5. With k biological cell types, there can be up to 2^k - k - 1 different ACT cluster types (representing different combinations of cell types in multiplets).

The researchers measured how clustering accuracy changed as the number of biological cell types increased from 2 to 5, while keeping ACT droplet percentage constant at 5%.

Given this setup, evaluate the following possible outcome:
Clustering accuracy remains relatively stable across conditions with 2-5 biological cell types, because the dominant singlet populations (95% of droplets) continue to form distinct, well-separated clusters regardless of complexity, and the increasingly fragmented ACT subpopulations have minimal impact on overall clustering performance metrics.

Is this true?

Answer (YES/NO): NO